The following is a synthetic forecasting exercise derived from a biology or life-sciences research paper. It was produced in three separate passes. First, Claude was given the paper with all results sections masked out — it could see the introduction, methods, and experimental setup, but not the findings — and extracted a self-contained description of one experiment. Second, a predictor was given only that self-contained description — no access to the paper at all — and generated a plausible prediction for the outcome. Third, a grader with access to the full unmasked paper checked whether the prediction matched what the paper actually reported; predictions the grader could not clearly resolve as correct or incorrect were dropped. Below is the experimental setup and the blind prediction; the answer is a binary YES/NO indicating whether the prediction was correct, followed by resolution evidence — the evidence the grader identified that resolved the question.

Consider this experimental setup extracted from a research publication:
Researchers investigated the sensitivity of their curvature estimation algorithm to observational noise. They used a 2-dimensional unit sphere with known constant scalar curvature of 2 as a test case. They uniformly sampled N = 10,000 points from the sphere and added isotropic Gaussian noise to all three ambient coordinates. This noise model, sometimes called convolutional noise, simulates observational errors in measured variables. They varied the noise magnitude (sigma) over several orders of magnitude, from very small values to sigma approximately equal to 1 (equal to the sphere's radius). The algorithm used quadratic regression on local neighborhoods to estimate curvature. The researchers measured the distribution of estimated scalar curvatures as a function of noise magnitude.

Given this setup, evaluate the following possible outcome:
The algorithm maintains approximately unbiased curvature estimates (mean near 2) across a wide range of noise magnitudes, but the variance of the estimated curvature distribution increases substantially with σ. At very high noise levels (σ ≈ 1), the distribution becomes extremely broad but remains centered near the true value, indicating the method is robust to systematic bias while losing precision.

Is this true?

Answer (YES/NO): NO